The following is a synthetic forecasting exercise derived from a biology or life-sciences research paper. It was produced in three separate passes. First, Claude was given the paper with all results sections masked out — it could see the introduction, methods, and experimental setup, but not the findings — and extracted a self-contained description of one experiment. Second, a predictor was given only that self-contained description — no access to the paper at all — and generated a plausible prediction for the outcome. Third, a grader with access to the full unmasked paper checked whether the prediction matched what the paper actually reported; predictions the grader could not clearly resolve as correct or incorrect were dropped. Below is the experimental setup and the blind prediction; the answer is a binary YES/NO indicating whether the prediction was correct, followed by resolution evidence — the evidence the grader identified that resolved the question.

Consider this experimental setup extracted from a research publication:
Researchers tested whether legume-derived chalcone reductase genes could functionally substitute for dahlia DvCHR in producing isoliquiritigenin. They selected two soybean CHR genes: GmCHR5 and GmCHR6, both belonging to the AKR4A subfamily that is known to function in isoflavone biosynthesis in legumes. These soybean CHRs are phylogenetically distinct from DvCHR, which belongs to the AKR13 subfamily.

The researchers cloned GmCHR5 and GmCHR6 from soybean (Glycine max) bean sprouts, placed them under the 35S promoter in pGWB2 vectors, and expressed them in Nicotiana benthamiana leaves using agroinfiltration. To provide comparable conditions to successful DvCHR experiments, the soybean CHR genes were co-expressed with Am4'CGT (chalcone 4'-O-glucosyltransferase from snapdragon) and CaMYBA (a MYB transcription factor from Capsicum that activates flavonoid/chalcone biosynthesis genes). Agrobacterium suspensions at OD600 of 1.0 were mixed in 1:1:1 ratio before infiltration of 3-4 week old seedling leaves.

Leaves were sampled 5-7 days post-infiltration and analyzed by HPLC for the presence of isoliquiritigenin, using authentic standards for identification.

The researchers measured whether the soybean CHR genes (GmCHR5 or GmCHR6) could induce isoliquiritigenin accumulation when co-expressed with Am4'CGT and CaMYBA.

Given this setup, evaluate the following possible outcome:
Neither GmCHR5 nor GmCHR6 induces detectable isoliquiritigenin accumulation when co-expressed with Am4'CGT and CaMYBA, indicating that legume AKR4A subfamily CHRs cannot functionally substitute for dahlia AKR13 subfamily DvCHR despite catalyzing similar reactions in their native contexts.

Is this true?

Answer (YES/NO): NO